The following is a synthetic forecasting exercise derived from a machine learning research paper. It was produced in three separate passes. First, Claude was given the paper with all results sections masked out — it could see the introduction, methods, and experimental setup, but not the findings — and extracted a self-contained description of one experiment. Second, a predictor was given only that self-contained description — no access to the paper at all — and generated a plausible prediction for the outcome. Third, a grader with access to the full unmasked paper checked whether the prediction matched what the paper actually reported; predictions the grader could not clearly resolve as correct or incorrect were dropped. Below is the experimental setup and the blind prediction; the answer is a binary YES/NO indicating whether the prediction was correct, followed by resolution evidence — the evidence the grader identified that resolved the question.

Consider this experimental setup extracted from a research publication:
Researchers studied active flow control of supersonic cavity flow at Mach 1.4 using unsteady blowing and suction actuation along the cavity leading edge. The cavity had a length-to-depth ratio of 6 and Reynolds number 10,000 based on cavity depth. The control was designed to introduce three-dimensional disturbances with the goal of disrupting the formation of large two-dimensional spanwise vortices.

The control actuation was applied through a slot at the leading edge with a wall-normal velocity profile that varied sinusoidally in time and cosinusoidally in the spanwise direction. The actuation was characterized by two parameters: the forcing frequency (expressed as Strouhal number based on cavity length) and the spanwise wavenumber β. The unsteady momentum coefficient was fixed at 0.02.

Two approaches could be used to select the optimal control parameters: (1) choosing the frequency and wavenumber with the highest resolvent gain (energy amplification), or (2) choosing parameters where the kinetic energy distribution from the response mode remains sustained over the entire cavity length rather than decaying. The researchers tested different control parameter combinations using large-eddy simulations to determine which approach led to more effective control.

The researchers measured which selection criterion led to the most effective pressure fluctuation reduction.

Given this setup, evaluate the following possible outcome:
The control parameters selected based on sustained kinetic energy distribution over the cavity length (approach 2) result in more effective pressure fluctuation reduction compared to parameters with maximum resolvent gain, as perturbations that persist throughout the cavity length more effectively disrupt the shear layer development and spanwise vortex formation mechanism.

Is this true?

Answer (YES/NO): YES